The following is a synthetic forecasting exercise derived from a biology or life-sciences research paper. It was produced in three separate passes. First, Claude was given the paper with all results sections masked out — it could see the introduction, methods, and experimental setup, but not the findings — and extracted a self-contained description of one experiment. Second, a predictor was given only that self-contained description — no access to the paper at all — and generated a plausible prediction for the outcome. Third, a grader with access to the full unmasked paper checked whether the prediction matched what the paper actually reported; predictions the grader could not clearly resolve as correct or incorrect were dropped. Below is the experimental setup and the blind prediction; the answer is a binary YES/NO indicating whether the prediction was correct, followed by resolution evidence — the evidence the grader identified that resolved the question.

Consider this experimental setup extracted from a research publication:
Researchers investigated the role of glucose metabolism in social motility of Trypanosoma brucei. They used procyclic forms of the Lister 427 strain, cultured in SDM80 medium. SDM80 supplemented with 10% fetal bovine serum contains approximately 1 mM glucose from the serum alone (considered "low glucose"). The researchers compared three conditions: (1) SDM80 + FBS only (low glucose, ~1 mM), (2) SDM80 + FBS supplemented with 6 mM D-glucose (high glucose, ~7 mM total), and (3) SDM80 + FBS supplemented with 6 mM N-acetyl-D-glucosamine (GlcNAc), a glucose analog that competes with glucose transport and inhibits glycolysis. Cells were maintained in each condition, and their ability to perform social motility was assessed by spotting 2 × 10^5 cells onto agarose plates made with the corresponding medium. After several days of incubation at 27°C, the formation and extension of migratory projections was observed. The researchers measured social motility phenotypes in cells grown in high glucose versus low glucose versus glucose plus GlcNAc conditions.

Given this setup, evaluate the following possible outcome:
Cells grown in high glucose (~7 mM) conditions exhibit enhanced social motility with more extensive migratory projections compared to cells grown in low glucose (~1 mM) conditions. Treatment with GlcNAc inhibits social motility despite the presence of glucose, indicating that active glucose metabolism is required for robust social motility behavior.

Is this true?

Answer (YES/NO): YES